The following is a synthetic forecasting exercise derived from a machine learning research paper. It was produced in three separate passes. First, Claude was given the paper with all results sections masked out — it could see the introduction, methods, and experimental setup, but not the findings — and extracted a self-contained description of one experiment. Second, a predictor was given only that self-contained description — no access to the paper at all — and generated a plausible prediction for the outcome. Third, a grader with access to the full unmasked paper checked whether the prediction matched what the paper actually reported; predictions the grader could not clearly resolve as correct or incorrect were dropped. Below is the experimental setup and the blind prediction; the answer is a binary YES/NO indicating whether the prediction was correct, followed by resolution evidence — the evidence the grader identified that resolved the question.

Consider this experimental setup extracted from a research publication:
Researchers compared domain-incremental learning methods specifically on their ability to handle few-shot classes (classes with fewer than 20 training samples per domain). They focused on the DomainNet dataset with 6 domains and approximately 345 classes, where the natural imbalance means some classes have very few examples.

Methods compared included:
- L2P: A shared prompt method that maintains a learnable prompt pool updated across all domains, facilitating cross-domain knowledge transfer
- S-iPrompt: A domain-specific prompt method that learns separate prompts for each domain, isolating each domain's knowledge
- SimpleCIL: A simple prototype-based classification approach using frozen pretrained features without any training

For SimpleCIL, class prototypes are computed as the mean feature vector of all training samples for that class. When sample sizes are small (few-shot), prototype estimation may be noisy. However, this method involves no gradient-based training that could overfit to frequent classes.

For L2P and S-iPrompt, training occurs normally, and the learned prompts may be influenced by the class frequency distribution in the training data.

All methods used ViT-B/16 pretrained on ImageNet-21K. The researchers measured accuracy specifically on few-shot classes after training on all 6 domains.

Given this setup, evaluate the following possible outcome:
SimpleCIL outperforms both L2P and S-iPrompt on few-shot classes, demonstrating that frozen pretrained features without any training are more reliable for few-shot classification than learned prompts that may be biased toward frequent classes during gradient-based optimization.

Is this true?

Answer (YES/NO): NO